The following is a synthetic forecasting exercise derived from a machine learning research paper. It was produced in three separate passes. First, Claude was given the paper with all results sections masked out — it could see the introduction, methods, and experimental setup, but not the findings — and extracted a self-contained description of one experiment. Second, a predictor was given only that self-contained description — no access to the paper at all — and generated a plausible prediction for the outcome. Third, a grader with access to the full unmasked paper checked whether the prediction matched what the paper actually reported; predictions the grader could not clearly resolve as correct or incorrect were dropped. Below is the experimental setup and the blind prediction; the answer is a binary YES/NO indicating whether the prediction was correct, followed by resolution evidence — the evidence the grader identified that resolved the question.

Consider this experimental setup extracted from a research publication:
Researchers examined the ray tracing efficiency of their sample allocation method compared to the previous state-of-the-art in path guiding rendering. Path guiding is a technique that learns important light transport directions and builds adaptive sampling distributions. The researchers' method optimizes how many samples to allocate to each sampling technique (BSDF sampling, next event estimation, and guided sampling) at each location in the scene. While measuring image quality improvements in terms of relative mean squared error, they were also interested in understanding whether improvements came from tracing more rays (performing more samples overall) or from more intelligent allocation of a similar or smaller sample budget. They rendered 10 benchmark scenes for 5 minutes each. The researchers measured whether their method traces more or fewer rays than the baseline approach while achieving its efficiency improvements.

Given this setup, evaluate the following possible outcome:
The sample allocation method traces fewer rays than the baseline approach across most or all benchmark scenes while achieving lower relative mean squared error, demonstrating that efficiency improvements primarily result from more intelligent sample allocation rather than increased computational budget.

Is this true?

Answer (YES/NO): YES